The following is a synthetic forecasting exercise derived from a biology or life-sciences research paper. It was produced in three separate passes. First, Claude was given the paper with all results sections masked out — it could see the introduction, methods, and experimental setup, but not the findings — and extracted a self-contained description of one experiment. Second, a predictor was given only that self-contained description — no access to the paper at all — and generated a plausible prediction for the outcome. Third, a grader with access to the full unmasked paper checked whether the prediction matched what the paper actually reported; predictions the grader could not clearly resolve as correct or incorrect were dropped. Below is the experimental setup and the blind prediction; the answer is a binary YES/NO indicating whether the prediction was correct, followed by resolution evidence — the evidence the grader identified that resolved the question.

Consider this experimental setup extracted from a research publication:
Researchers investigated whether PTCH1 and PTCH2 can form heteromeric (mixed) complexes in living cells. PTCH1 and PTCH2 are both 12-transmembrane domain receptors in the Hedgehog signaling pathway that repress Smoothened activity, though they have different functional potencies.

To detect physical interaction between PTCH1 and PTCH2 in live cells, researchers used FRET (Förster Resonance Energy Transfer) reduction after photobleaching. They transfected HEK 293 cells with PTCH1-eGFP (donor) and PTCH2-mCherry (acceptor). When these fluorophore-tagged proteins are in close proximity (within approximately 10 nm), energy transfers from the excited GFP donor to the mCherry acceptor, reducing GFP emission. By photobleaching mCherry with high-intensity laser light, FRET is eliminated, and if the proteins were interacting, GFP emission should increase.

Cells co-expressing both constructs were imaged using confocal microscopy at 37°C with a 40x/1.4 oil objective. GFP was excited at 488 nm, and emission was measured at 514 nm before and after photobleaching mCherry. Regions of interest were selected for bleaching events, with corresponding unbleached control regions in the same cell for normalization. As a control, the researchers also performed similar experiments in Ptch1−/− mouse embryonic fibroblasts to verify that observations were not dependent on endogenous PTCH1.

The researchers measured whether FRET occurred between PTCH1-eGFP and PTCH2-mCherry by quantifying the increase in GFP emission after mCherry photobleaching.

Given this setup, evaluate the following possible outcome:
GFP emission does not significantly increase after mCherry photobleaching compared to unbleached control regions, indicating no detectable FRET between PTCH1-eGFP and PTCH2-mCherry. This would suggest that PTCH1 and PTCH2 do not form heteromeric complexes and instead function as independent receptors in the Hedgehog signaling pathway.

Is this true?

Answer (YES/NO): NO